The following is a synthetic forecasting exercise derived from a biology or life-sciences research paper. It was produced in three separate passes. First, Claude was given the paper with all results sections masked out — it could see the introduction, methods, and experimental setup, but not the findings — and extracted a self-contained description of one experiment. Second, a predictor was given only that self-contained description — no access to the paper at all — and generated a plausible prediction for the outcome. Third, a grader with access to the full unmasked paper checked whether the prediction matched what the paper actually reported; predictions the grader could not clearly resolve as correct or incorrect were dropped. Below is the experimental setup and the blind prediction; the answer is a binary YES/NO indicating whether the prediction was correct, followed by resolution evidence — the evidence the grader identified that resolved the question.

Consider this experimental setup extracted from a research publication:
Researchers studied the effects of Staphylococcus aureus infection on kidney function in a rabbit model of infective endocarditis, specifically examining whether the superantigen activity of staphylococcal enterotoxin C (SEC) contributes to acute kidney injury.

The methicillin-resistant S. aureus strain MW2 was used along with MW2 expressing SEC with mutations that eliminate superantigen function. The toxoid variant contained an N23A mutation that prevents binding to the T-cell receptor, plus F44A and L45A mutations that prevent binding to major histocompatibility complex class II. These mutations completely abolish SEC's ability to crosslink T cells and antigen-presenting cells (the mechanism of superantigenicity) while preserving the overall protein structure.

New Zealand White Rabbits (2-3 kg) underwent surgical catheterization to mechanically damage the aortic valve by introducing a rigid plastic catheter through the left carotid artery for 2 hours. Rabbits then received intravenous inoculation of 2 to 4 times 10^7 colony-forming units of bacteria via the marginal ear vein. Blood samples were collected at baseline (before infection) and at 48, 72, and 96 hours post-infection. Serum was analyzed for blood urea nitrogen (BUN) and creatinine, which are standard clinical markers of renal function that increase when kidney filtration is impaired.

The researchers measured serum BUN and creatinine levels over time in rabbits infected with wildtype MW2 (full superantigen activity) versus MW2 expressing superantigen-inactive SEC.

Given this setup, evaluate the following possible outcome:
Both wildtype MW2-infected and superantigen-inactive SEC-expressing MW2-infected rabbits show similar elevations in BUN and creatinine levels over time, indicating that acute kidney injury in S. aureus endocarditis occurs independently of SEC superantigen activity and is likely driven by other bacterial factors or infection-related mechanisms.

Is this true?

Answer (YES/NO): YES